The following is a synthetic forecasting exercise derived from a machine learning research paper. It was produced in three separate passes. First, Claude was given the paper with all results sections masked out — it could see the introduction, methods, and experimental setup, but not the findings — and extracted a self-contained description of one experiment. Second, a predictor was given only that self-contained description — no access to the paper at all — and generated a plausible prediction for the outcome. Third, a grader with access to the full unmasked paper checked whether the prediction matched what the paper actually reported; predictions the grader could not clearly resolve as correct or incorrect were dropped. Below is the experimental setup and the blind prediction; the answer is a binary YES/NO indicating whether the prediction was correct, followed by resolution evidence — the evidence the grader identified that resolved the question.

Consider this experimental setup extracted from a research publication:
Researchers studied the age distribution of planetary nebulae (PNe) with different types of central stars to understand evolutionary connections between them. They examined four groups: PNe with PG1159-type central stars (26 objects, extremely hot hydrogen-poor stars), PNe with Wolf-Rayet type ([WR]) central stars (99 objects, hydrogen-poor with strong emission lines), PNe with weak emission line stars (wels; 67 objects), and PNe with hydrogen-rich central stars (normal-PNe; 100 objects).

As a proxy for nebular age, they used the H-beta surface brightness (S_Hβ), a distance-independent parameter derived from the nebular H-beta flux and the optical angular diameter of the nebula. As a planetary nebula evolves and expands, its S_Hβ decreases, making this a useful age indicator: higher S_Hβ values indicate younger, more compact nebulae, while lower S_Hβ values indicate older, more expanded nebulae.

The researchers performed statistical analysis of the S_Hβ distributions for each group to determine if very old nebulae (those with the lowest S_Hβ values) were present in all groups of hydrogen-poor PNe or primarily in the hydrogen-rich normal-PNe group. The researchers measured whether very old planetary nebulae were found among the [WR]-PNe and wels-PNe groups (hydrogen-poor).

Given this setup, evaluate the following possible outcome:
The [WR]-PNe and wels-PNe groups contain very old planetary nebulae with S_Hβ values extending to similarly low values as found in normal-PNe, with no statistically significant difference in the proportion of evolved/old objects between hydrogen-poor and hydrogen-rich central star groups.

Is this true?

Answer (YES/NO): NO